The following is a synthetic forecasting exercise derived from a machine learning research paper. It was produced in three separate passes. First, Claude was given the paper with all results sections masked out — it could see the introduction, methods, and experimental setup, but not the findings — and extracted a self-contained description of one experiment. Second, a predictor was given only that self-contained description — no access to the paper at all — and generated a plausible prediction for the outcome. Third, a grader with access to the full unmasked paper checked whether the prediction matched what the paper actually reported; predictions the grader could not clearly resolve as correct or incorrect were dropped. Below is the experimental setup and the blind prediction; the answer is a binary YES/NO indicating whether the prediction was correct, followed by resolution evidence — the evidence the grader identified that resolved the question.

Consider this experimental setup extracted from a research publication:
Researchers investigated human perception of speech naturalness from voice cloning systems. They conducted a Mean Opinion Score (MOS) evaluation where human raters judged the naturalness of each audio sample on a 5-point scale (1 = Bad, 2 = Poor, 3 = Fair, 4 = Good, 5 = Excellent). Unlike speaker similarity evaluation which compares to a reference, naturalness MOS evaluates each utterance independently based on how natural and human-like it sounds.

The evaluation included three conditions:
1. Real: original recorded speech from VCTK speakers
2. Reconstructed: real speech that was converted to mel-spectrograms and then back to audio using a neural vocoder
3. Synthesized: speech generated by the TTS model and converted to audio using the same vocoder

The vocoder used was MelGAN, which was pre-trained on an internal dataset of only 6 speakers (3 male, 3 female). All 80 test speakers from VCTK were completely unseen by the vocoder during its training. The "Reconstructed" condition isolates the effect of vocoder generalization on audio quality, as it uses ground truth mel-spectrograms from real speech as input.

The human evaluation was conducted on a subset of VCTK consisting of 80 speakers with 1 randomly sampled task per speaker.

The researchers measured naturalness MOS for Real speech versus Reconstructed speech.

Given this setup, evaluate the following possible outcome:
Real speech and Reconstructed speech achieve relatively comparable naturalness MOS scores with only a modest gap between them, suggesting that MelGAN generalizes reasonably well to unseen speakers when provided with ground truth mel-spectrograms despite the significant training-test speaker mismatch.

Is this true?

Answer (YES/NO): NO